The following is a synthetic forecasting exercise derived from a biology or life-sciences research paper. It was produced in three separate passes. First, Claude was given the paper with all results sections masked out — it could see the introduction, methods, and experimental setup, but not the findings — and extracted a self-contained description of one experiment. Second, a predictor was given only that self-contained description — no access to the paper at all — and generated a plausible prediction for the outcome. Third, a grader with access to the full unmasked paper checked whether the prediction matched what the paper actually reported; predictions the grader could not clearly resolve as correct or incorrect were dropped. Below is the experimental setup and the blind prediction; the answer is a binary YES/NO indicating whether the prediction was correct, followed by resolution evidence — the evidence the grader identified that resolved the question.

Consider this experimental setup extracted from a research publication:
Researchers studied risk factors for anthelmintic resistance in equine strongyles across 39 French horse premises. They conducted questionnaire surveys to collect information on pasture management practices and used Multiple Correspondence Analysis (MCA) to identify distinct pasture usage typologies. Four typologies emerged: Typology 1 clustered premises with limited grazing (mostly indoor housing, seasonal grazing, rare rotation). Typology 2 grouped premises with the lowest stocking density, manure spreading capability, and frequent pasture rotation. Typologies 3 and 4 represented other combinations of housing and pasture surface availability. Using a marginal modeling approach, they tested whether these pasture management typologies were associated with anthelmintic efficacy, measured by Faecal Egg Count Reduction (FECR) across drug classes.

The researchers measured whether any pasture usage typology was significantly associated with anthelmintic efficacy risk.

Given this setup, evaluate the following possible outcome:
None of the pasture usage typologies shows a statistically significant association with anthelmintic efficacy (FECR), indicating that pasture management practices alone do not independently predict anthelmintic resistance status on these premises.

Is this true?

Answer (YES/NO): NO